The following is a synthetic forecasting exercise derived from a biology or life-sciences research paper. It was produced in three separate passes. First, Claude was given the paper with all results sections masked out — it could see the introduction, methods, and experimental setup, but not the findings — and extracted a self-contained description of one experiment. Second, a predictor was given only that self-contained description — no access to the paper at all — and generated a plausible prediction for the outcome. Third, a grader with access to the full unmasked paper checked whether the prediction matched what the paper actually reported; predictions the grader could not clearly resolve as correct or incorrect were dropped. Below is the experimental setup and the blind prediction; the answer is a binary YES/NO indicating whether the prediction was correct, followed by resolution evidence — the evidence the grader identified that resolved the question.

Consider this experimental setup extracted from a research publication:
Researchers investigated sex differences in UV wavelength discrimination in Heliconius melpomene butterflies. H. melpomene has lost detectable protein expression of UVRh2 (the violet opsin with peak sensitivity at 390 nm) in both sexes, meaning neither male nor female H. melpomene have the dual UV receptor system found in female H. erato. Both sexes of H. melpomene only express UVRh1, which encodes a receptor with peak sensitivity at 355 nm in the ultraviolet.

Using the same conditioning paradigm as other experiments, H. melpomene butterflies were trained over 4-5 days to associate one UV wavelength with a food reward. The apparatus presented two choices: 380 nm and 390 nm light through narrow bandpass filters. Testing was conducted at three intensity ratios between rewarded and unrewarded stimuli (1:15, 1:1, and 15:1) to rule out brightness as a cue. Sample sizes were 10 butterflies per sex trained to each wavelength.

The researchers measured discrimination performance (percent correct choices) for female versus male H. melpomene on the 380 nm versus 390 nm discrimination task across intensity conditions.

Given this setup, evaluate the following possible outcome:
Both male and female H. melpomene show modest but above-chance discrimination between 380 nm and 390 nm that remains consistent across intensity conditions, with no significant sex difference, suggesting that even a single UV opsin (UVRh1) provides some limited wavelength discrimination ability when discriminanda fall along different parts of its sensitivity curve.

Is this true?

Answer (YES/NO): NO